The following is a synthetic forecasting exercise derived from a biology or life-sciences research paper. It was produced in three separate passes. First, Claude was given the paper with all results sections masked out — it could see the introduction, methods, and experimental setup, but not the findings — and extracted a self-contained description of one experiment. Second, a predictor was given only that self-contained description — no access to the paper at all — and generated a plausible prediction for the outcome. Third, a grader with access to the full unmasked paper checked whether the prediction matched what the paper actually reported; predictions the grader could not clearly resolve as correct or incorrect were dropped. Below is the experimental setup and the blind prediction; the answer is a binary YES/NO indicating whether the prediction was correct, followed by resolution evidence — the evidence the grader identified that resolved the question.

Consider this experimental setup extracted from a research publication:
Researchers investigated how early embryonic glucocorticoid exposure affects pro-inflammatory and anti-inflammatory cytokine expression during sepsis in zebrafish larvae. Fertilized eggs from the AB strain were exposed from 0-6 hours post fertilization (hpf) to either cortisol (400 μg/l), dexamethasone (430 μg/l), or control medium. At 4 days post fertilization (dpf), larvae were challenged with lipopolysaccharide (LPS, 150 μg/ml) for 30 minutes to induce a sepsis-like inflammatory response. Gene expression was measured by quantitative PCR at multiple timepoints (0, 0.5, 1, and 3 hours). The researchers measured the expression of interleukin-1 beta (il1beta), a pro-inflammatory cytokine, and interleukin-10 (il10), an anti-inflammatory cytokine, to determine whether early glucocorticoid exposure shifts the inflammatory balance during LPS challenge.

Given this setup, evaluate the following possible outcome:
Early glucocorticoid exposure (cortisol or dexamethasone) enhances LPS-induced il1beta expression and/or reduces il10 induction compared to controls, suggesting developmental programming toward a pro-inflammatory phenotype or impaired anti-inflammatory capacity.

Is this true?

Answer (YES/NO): NO